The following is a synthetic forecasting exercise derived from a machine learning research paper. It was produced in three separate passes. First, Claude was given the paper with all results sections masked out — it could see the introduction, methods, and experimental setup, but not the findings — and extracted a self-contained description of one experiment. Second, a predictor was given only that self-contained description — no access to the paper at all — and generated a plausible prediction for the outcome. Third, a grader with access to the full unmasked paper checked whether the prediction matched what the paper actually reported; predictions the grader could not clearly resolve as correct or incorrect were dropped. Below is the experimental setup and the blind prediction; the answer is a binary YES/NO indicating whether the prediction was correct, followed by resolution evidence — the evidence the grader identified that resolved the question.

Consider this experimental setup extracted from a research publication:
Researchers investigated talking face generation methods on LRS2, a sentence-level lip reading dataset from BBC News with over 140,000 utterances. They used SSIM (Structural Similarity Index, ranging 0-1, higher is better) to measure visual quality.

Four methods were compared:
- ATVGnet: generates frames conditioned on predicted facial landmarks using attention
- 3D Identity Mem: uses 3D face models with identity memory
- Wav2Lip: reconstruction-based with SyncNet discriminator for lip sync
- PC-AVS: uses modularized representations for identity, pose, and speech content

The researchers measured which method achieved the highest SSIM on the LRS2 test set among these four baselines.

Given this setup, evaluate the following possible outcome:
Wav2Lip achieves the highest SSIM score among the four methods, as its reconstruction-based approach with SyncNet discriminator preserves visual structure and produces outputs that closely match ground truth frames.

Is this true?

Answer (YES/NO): YES